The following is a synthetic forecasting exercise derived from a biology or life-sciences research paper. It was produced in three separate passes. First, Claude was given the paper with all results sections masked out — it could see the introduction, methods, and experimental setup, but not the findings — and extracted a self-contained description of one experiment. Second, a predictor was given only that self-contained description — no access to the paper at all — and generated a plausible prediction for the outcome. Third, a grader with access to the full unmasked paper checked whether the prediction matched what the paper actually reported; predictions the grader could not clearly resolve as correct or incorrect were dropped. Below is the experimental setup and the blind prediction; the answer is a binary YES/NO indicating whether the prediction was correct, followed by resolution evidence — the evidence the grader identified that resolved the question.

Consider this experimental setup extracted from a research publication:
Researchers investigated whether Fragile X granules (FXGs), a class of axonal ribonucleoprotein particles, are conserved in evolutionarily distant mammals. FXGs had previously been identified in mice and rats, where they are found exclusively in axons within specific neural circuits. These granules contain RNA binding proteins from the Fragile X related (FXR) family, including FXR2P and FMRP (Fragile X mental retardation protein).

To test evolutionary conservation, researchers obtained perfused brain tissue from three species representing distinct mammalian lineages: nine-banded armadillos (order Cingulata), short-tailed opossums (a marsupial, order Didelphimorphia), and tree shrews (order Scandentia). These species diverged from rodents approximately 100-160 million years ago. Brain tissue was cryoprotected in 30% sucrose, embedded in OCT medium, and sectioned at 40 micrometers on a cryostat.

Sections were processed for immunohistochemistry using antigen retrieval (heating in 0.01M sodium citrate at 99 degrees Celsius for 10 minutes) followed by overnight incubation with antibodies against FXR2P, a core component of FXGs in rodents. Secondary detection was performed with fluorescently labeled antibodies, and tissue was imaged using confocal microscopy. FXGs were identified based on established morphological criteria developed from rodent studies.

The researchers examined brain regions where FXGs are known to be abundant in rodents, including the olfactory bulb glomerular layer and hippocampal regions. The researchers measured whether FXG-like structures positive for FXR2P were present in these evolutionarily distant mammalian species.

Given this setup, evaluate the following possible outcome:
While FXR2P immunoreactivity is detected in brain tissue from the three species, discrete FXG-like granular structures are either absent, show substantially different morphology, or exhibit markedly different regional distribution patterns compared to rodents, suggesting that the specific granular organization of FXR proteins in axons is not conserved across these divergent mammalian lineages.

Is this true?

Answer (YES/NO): NO